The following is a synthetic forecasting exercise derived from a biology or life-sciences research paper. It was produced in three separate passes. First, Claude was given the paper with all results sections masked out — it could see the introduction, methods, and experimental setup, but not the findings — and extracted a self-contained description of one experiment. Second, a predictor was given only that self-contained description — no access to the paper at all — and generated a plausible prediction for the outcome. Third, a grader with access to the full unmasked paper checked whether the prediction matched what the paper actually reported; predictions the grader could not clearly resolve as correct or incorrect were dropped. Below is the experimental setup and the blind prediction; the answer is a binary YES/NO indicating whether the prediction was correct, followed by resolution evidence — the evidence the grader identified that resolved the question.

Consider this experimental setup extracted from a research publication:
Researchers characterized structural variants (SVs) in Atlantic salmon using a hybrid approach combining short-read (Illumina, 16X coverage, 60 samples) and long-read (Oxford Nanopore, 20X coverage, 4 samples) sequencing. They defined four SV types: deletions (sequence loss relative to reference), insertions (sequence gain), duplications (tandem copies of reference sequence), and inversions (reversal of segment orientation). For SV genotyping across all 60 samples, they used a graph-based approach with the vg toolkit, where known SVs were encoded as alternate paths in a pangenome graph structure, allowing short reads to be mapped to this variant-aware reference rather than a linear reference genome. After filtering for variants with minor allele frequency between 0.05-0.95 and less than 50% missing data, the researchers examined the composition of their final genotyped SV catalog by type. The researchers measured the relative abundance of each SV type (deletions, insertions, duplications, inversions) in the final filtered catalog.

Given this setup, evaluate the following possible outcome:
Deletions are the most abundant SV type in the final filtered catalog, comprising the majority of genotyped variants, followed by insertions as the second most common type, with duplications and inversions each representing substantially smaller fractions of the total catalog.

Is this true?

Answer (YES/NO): YES